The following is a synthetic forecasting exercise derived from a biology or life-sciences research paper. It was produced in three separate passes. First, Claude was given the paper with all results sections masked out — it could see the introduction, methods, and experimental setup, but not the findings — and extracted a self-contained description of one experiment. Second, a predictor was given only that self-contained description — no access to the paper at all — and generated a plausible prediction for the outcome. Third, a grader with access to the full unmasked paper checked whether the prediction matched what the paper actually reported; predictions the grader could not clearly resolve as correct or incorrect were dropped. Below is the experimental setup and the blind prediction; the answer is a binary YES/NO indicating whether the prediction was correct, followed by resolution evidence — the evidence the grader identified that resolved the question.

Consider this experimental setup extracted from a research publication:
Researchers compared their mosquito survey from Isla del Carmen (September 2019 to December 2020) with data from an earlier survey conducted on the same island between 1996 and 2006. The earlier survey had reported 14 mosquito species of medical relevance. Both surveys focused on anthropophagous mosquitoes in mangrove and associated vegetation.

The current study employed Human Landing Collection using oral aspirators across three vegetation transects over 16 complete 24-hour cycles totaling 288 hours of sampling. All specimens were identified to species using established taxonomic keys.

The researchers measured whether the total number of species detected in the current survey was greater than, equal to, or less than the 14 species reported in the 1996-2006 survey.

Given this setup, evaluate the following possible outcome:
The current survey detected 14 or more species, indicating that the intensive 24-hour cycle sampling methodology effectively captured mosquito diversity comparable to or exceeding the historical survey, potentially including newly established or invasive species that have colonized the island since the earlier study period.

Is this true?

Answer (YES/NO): YES